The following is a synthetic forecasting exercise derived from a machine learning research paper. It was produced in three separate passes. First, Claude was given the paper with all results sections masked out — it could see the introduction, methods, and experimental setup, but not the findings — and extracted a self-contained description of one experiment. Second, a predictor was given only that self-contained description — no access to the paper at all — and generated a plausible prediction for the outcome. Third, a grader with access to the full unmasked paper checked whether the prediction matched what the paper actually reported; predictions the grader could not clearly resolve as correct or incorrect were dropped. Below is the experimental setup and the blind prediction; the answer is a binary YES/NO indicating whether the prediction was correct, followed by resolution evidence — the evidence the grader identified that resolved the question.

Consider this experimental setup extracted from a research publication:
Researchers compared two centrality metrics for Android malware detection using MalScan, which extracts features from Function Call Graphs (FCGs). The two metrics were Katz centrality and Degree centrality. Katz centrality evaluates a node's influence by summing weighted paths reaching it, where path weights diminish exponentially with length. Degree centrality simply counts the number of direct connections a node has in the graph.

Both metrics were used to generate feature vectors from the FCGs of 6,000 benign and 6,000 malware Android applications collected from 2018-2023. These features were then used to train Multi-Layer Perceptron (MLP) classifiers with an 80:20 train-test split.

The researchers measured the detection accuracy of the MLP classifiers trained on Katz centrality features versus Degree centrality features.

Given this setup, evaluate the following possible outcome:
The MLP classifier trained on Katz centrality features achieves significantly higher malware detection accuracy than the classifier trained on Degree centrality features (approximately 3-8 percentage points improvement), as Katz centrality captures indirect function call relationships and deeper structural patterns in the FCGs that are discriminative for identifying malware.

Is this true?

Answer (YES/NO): NO